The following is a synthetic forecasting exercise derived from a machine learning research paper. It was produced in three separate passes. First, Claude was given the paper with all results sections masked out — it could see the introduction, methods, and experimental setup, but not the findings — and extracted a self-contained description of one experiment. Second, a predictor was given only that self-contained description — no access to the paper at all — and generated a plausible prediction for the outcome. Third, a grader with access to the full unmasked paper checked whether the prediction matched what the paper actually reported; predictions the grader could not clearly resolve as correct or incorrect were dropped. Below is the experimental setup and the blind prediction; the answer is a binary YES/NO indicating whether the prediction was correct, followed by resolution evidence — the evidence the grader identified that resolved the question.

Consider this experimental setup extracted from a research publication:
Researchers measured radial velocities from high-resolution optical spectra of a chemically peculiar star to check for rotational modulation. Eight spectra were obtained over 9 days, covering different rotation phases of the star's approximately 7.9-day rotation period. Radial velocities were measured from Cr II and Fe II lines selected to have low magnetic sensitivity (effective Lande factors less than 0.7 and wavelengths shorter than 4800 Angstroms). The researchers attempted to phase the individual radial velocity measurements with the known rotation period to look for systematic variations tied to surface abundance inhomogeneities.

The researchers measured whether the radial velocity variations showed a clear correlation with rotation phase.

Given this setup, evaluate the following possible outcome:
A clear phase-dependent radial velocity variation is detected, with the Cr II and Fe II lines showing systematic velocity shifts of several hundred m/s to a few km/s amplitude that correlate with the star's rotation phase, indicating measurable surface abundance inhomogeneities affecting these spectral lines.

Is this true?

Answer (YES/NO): NO